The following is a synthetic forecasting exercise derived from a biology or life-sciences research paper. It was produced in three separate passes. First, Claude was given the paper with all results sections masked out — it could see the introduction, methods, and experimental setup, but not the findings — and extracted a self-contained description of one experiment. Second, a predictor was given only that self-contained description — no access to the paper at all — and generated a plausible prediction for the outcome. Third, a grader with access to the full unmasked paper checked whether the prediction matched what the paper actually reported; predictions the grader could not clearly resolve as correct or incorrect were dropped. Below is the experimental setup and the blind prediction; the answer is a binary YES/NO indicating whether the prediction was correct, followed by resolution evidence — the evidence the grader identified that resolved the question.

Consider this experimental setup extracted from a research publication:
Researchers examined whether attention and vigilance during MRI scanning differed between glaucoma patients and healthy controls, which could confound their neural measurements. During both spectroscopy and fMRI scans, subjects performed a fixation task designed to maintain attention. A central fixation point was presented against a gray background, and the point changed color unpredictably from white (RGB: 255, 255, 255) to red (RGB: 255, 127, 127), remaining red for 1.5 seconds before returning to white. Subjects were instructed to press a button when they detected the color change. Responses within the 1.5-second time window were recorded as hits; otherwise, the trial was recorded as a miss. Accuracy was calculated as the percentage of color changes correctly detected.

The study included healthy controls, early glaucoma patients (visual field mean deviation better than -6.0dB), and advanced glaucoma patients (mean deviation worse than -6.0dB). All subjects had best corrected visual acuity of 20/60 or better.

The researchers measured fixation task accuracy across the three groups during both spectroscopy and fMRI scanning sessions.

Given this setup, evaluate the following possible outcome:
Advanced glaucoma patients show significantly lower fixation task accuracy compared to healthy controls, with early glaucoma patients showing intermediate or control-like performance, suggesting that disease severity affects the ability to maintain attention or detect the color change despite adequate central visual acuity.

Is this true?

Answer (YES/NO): NO